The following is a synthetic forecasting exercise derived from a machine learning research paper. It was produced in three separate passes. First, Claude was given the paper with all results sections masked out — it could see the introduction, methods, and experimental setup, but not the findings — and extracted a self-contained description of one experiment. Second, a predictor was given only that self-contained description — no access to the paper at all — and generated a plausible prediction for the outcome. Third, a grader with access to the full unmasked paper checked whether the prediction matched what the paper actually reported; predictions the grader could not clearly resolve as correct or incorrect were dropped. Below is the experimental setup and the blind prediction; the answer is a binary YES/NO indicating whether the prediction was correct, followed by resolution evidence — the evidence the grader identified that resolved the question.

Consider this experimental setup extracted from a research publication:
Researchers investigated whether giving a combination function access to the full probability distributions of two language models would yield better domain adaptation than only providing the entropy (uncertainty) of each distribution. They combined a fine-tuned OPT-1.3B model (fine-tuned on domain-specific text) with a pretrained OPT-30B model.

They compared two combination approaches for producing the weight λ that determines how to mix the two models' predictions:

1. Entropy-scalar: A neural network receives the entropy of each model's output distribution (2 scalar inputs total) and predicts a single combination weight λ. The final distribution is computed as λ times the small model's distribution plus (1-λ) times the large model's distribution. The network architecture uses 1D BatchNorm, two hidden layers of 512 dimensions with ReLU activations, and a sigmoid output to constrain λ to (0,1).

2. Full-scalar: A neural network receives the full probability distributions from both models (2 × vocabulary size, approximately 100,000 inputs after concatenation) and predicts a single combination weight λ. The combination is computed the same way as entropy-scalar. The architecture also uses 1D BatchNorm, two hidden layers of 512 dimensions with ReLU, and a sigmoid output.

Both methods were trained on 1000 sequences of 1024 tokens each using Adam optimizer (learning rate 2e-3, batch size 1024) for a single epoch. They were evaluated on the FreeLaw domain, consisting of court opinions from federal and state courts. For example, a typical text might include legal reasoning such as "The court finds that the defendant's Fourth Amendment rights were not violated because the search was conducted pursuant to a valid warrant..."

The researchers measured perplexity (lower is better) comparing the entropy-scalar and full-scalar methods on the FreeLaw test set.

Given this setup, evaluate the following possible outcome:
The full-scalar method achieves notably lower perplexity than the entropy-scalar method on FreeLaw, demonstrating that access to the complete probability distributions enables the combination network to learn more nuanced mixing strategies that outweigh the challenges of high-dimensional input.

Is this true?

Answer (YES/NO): NO